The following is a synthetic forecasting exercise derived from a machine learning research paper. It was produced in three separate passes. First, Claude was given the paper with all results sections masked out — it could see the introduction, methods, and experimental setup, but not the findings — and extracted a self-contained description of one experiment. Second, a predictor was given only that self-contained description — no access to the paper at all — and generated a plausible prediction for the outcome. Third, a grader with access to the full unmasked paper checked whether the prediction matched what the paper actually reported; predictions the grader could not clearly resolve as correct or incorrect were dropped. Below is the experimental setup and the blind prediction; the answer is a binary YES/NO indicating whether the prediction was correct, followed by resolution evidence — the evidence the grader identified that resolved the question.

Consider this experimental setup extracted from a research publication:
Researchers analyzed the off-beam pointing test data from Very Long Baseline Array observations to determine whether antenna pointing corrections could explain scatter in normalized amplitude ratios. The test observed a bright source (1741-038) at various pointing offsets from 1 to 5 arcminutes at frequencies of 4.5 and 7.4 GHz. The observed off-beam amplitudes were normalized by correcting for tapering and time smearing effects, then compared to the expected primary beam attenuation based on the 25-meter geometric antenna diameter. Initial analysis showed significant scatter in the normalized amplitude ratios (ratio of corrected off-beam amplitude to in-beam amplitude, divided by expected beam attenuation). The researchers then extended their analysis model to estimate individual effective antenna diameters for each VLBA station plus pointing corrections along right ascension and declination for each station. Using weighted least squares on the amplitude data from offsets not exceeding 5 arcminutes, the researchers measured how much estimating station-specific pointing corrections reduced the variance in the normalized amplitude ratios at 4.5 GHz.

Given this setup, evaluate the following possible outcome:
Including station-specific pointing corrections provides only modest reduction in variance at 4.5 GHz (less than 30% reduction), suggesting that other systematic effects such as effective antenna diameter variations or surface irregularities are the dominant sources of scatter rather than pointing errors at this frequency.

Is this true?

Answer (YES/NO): NO